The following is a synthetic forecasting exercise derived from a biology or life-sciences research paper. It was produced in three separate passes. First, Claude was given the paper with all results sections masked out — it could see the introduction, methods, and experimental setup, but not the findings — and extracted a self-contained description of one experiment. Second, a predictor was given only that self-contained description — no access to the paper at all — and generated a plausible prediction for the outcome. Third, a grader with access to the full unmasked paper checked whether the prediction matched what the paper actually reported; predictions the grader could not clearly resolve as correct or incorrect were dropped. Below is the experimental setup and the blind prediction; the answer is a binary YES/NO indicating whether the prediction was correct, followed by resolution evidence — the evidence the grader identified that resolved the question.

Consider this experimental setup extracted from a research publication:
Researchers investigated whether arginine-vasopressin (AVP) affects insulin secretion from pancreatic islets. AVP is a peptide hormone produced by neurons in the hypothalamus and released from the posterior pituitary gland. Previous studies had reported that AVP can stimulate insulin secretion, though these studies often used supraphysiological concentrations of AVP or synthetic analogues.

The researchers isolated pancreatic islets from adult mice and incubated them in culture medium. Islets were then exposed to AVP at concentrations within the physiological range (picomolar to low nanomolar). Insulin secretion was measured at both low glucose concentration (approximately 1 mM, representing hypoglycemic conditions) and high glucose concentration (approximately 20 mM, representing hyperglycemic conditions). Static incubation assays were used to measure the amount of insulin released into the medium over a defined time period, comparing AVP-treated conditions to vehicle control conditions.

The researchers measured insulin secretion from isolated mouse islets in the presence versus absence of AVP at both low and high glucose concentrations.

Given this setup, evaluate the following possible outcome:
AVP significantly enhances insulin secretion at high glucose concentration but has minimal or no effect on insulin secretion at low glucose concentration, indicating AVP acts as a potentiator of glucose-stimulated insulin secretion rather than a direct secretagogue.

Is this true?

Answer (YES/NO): NO